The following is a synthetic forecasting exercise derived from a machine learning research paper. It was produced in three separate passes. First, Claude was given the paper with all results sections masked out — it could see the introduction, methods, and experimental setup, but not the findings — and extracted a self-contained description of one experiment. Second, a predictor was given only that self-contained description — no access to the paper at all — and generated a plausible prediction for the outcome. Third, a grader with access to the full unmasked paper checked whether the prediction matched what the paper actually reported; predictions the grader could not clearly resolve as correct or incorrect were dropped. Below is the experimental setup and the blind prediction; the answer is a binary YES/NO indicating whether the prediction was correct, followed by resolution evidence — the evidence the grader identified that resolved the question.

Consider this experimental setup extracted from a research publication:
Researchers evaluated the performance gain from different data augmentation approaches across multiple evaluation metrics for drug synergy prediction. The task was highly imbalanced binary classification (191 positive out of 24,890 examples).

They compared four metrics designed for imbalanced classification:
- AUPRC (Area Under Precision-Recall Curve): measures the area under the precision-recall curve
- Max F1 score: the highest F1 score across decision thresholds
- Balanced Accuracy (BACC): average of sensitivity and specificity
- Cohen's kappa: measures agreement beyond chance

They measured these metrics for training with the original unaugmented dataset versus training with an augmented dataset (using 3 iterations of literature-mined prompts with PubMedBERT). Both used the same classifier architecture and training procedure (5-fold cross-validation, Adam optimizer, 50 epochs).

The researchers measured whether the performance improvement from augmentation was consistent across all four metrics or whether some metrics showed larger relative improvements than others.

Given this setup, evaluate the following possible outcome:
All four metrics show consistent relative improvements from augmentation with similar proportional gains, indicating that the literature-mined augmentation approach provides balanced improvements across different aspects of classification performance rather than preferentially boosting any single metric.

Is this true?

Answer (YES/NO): NO